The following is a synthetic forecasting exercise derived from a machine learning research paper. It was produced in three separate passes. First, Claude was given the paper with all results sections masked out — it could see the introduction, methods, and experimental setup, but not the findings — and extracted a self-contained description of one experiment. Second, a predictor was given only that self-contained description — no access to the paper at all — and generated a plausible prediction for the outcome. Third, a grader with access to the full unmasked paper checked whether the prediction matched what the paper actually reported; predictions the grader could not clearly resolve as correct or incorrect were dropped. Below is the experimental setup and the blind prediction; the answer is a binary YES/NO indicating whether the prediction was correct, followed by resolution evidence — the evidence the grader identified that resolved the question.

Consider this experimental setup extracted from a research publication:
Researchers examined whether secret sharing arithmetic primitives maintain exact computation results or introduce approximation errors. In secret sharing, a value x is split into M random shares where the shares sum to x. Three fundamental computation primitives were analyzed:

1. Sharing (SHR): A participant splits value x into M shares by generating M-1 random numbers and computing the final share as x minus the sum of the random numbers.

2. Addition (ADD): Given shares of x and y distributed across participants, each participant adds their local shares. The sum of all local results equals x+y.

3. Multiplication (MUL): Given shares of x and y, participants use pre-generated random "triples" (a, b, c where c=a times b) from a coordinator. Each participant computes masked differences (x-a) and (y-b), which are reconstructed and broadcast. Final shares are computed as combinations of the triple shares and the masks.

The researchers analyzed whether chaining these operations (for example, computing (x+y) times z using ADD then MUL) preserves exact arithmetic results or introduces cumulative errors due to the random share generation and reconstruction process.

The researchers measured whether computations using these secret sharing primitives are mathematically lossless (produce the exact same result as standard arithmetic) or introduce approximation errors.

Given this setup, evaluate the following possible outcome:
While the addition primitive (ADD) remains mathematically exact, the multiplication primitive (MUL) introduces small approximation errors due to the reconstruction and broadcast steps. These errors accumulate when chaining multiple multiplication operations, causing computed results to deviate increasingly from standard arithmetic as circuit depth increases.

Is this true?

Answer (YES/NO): NO